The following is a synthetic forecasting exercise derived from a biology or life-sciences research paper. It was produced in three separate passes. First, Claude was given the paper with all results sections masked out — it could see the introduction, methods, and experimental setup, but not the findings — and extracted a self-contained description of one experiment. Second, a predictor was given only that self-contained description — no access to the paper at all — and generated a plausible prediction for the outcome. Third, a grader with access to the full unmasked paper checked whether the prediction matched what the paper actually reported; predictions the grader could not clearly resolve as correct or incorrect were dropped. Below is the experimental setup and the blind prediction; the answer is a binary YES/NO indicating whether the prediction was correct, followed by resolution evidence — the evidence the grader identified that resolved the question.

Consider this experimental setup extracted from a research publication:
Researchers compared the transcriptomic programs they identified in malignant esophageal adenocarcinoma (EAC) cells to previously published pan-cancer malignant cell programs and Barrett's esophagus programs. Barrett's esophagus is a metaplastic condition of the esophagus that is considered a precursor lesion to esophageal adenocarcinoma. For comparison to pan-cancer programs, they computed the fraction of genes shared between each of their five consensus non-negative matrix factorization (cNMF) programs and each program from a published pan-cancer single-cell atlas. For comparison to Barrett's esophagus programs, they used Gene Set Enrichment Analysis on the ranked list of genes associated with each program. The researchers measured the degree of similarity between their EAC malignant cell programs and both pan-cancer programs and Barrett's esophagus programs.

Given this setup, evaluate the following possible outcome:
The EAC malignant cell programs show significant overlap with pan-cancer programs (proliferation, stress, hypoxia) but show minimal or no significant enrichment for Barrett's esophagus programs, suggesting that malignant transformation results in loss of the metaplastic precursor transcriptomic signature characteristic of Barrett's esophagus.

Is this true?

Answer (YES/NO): NO